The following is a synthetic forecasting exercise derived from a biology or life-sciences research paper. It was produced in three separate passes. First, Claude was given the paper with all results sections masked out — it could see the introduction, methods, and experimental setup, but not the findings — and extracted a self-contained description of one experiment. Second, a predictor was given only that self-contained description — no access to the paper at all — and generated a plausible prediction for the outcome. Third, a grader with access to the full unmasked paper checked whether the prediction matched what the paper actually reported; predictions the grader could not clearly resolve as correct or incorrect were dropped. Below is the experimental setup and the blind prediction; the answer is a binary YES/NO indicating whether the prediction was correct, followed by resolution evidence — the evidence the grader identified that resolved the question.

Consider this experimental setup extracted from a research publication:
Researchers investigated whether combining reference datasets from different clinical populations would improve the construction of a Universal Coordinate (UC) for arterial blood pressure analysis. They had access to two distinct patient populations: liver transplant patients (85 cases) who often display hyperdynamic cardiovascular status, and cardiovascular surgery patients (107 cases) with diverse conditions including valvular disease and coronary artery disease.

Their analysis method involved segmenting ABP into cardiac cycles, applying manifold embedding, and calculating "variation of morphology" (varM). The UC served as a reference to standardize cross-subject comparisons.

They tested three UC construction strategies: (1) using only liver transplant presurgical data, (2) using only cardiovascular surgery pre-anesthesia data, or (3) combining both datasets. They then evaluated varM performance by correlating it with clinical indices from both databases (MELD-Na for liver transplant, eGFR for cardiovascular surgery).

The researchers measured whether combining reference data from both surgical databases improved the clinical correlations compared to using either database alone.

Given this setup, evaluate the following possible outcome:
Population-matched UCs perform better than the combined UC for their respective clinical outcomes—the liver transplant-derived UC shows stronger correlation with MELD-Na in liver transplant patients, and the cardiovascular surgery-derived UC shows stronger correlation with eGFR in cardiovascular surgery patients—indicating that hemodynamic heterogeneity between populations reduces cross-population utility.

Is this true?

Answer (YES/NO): NO